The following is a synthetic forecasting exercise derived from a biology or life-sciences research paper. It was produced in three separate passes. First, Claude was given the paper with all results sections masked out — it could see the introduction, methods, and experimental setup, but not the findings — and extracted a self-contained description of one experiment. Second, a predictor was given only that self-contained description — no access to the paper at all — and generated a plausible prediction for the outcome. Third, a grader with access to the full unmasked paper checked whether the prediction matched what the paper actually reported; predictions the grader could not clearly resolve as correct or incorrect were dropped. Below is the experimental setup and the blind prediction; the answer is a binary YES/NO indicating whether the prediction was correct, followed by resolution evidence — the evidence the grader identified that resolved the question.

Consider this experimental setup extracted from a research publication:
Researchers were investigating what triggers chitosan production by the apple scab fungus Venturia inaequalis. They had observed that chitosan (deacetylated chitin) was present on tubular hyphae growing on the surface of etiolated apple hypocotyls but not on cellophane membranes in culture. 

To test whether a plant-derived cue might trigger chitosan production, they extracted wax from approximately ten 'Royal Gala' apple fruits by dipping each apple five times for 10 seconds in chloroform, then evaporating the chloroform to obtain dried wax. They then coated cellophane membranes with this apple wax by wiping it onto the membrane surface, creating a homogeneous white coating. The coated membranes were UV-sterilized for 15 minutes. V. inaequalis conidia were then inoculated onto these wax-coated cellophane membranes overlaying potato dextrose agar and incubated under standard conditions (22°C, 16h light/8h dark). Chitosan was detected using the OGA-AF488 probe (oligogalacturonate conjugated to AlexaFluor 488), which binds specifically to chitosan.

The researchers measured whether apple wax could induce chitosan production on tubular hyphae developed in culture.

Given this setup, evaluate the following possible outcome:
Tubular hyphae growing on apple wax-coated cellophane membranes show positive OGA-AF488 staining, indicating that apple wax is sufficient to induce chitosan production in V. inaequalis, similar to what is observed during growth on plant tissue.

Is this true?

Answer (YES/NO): YES